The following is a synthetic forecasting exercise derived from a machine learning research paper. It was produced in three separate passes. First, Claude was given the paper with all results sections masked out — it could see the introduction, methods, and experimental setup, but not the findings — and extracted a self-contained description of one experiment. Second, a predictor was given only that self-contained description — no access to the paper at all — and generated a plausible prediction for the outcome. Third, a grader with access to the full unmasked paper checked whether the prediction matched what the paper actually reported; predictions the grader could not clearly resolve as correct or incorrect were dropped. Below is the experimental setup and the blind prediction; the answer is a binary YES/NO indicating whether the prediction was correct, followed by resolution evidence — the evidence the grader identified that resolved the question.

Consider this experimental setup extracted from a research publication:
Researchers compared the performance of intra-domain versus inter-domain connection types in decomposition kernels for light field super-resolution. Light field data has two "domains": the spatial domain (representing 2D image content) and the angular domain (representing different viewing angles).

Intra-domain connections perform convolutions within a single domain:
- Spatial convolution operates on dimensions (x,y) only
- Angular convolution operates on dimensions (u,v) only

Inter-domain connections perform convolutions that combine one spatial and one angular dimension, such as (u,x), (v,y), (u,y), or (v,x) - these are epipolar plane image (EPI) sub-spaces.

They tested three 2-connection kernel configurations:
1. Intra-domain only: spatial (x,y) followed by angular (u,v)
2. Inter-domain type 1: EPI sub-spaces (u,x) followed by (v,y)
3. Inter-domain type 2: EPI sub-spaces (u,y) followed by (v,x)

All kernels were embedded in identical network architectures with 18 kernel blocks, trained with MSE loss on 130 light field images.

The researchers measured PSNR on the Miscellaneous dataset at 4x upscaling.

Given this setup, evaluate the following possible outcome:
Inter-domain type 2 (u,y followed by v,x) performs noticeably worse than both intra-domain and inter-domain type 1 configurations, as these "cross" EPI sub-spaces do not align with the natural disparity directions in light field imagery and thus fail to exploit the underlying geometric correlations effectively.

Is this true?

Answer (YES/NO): NO